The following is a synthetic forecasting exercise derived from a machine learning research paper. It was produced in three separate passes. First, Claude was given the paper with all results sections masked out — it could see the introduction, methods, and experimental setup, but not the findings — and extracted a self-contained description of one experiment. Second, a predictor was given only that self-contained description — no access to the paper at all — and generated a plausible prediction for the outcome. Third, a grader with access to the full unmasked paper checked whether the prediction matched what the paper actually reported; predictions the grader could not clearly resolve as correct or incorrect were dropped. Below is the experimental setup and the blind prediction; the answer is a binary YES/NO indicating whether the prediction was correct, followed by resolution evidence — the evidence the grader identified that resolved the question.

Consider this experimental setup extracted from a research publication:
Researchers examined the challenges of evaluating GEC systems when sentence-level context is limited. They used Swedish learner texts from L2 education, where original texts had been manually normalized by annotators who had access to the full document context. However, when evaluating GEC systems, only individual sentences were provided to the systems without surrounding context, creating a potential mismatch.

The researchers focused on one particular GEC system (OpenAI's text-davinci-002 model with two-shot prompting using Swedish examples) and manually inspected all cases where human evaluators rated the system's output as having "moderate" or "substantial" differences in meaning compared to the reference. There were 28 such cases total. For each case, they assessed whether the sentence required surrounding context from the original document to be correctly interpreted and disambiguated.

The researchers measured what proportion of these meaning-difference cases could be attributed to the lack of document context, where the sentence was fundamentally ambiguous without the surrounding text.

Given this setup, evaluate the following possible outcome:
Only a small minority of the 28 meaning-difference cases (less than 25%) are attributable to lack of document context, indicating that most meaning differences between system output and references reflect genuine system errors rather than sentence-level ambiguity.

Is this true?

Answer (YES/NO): NO